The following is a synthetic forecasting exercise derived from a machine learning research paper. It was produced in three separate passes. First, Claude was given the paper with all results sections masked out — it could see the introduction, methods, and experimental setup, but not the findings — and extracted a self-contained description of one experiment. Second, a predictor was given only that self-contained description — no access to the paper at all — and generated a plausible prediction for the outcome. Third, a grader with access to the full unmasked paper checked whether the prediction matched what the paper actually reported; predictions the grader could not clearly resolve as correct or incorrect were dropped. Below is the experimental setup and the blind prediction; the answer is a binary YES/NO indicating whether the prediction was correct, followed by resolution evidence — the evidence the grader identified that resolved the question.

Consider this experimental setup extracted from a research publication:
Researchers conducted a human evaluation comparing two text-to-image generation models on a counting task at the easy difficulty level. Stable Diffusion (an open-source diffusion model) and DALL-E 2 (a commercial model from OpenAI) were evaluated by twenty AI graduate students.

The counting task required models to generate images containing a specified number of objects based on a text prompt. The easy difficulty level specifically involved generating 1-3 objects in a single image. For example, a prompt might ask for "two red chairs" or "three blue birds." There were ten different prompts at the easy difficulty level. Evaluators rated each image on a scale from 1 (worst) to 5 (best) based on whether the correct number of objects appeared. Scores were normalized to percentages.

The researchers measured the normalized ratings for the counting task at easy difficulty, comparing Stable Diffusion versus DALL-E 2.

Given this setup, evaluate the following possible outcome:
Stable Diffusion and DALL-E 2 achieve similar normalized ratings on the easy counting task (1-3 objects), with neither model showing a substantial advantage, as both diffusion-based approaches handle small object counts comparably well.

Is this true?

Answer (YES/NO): NO